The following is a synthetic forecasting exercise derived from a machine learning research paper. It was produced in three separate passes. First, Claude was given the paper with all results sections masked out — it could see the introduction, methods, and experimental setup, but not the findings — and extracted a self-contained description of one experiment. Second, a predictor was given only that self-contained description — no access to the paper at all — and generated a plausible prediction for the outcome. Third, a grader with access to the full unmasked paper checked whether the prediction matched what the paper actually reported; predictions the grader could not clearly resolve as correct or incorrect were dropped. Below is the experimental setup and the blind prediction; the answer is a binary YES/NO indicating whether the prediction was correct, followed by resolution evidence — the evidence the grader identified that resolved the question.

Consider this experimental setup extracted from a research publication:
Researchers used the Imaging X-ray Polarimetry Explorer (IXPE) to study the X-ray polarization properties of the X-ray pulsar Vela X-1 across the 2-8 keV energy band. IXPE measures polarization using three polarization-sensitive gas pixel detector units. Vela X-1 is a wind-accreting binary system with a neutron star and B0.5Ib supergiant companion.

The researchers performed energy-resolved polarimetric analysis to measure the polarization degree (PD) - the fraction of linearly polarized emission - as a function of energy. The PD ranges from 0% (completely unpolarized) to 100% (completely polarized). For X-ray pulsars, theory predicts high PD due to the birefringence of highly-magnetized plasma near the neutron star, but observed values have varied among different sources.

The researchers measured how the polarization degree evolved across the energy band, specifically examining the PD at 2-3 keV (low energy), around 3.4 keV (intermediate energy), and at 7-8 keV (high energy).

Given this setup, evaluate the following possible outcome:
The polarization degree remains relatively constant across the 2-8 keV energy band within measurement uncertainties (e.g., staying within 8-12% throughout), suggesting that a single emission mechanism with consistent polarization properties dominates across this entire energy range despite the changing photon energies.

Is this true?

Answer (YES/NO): NO